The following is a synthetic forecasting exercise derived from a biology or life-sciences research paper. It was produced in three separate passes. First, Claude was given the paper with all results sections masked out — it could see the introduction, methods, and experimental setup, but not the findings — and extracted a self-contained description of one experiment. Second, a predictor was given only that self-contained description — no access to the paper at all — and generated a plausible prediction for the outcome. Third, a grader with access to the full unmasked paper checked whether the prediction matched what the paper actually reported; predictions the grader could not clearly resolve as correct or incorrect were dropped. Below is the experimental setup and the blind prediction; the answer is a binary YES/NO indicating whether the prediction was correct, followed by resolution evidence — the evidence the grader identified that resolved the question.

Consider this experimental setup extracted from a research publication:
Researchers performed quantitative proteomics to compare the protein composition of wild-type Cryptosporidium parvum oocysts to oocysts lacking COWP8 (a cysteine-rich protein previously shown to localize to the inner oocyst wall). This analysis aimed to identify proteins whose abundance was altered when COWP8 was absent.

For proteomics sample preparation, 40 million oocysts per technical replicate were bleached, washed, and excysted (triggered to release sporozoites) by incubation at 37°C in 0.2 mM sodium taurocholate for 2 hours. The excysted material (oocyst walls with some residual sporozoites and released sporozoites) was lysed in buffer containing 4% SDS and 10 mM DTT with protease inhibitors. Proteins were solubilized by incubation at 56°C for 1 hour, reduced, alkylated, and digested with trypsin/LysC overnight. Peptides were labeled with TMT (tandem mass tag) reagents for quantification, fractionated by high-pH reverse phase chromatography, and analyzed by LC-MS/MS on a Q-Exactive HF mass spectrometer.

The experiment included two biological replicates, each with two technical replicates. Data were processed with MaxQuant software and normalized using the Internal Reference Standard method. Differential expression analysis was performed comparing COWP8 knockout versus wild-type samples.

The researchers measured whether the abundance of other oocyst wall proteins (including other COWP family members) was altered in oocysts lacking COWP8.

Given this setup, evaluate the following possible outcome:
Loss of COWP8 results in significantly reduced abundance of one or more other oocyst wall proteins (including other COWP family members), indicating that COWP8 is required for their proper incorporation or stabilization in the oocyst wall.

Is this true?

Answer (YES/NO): NO